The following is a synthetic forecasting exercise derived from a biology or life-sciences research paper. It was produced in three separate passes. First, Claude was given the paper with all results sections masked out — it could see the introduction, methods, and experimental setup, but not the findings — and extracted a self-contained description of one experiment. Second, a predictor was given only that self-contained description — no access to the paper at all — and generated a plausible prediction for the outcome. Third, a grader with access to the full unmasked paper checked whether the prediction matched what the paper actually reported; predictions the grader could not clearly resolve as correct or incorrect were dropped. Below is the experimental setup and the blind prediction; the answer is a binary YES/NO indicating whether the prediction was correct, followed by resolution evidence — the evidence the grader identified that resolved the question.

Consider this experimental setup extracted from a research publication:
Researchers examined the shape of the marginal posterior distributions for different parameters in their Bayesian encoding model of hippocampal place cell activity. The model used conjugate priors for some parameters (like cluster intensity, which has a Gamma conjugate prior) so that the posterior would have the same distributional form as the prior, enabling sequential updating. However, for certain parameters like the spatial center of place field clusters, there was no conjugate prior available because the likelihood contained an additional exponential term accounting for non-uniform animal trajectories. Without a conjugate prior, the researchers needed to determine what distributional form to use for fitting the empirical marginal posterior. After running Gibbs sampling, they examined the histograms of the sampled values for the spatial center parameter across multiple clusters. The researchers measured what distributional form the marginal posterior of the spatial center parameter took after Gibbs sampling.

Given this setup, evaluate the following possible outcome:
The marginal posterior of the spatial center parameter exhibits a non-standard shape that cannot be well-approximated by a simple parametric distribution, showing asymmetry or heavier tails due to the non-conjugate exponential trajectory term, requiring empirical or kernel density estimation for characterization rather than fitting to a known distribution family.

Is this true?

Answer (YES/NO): NO